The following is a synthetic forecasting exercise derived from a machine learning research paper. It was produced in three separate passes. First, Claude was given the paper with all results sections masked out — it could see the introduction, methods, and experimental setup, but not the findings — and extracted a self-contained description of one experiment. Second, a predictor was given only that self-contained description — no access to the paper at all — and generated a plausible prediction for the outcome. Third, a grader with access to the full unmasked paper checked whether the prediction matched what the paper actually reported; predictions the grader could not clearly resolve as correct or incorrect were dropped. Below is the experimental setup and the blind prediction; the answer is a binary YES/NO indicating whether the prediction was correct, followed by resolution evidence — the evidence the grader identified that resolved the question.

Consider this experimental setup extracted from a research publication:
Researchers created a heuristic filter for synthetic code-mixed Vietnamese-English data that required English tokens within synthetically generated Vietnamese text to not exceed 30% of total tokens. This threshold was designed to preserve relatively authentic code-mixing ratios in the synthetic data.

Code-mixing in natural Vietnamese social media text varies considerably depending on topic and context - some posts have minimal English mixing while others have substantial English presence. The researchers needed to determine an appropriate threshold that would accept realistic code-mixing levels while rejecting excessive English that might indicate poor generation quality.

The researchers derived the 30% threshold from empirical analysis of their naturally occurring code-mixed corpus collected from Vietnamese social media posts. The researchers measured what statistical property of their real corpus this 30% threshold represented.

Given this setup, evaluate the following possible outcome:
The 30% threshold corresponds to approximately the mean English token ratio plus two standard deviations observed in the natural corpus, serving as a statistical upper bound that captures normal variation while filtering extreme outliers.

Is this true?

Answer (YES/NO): NO